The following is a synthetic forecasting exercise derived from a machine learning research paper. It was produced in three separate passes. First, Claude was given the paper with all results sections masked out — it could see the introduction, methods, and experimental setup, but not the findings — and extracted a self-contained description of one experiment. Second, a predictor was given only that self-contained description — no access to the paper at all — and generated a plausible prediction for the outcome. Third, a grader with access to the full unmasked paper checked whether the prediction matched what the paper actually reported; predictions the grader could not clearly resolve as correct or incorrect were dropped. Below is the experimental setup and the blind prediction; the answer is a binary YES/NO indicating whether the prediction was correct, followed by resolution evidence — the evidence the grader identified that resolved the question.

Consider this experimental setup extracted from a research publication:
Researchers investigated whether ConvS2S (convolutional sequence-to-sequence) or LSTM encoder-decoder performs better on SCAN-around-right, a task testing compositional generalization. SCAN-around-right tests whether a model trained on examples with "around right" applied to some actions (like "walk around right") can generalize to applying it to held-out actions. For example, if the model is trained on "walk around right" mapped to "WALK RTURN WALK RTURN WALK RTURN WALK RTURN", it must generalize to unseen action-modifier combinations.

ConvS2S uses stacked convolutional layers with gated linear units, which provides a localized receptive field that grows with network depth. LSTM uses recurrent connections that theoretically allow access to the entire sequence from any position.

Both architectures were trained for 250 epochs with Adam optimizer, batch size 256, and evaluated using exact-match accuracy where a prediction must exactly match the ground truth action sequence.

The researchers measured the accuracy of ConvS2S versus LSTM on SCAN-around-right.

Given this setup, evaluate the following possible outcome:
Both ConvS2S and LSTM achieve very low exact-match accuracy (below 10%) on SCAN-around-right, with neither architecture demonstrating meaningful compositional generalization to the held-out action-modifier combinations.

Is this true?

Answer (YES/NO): NO